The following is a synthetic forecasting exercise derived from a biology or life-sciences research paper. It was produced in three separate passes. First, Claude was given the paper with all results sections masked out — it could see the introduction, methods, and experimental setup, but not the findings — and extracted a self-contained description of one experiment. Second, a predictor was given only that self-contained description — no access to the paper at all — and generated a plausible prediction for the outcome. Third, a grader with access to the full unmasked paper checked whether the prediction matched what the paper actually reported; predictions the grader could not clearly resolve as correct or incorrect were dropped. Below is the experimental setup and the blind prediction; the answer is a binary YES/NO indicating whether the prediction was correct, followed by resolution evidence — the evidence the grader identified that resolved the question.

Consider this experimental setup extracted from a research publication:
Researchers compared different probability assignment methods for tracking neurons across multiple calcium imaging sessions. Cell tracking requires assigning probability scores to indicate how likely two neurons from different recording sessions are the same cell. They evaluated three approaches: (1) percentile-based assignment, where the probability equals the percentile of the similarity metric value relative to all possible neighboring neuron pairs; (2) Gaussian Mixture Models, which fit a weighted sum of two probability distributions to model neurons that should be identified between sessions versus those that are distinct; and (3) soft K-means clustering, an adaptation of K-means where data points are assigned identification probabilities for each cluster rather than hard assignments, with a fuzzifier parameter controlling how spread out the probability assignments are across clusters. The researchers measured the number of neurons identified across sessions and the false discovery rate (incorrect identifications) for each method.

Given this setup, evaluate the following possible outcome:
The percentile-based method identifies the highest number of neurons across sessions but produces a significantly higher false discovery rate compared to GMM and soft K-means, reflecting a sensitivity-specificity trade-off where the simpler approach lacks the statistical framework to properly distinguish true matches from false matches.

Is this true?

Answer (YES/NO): NO